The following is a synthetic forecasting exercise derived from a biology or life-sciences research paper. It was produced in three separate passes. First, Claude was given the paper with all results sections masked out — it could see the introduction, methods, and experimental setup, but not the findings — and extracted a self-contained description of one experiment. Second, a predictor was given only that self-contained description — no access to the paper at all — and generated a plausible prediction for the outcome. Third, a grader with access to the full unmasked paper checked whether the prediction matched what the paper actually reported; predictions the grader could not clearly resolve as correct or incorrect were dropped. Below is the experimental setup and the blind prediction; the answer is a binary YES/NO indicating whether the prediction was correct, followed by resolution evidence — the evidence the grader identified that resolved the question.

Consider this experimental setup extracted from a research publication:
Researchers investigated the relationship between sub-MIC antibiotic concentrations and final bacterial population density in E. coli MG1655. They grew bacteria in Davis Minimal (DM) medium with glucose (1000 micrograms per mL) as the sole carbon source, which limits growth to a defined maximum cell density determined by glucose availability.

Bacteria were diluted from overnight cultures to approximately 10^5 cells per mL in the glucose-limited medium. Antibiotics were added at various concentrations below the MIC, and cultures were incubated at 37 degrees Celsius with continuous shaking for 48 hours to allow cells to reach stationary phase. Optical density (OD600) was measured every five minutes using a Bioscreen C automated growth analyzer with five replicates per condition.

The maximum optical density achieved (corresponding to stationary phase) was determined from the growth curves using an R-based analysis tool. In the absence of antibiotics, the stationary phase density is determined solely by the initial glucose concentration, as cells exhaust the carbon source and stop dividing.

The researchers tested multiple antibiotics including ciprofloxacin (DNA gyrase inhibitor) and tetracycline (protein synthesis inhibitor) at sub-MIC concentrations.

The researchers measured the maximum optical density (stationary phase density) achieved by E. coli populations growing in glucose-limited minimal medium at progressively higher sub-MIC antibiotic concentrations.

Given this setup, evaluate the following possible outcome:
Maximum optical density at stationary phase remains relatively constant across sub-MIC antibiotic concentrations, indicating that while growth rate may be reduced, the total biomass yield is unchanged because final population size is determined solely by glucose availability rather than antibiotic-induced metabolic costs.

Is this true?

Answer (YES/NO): NO